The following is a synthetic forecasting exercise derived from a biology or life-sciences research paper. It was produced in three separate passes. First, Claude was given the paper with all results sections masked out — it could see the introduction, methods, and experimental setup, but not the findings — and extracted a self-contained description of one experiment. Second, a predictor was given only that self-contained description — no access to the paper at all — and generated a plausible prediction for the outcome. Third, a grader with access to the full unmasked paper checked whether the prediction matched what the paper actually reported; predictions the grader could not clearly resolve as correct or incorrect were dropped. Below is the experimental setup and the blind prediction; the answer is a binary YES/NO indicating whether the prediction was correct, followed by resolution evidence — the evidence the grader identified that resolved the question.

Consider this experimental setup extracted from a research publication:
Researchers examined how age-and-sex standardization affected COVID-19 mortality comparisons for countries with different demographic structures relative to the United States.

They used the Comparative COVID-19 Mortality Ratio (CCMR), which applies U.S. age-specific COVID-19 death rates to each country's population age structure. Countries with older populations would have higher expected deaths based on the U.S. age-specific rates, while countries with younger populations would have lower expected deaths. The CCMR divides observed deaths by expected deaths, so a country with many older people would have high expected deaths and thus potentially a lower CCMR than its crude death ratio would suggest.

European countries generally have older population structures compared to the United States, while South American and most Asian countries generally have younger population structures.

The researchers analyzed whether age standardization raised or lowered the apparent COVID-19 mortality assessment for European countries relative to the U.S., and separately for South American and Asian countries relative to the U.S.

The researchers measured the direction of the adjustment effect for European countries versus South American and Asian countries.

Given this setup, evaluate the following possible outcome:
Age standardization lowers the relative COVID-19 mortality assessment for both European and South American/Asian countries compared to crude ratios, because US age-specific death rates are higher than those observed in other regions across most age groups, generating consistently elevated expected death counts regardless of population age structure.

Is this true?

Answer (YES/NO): NO